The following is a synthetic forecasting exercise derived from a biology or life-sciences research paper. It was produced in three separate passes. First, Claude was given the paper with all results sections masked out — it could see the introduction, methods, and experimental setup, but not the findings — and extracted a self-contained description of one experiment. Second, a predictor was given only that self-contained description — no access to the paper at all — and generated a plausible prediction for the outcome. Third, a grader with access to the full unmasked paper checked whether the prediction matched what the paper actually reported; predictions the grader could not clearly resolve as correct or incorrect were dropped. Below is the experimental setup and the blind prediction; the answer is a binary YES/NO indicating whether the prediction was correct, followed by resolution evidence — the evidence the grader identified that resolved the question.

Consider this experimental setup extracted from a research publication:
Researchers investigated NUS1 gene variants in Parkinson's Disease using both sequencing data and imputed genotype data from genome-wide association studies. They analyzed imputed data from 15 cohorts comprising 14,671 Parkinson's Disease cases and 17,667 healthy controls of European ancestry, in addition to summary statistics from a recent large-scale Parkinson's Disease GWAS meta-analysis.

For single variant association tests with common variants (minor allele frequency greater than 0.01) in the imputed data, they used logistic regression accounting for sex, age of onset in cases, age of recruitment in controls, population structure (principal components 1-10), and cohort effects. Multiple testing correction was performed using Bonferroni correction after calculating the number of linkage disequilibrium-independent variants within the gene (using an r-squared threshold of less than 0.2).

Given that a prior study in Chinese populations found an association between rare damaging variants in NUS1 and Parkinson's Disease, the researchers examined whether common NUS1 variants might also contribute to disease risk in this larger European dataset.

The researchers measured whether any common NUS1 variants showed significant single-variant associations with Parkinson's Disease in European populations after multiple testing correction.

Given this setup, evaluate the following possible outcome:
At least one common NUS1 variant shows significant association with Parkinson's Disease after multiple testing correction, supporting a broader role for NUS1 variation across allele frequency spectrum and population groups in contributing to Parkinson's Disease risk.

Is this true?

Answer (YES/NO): NO